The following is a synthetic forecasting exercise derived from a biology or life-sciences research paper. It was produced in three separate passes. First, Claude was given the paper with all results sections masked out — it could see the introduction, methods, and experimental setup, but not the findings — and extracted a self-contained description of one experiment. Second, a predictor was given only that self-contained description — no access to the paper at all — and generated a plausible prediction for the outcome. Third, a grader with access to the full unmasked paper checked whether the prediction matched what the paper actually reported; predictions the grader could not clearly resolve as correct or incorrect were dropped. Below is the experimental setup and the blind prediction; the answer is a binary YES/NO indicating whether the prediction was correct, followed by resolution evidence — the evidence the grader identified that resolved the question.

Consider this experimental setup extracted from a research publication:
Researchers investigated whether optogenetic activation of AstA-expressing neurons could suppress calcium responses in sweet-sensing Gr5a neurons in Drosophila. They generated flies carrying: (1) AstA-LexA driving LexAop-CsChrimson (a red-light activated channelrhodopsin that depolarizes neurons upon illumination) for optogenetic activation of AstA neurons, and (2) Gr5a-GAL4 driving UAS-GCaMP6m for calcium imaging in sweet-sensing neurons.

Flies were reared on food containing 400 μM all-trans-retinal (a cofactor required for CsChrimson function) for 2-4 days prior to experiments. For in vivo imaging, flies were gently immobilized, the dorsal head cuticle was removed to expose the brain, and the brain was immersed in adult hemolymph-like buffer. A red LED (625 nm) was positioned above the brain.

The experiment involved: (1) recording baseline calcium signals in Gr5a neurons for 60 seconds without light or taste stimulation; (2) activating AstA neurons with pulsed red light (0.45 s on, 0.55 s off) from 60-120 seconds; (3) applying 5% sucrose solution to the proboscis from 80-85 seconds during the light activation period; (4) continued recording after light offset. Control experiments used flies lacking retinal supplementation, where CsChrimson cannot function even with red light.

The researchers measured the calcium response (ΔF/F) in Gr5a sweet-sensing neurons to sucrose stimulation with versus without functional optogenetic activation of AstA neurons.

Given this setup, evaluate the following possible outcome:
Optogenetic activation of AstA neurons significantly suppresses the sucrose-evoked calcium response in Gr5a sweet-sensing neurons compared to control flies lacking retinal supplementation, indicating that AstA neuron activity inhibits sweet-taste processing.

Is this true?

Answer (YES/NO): YES